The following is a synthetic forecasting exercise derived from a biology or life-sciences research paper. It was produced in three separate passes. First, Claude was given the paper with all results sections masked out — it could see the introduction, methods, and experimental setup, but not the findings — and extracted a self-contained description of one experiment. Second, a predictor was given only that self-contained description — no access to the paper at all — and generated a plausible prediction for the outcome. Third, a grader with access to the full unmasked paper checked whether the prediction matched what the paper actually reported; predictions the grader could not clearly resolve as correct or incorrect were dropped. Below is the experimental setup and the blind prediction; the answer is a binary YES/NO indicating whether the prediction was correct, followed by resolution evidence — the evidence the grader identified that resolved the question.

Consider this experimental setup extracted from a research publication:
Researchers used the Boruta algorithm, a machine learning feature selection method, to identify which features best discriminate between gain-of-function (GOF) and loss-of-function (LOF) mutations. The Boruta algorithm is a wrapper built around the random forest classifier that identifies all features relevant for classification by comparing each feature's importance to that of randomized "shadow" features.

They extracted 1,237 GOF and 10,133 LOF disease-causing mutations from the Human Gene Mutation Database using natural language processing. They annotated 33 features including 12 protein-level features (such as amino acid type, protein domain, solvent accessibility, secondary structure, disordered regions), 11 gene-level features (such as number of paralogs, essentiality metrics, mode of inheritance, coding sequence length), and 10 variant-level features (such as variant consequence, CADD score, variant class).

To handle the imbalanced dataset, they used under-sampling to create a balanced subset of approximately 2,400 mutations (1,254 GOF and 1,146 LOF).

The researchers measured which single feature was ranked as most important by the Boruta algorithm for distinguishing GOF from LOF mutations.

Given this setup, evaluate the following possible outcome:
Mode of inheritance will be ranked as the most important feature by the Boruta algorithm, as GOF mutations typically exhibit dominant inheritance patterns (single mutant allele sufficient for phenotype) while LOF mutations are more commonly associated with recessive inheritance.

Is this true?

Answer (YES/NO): NO